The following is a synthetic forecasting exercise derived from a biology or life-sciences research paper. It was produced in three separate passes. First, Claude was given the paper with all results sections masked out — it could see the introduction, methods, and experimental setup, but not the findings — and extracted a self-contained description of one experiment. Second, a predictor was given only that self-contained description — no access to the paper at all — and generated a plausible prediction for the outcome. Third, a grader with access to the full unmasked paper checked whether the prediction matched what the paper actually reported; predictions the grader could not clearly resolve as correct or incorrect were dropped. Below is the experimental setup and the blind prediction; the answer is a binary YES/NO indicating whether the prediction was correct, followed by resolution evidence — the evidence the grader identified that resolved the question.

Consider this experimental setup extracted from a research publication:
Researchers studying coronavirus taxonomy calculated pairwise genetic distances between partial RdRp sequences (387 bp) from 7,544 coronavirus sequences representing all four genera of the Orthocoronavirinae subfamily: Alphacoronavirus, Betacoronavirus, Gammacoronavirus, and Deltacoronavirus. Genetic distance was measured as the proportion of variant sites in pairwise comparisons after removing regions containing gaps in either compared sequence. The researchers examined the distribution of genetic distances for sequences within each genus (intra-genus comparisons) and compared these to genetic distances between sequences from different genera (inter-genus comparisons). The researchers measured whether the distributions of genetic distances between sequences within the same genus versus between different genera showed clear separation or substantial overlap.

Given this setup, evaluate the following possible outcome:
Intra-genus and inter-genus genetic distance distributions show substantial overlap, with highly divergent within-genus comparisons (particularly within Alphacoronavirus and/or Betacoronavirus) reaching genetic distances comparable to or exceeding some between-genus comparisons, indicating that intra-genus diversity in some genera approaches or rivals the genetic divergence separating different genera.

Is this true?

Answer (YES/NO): YES